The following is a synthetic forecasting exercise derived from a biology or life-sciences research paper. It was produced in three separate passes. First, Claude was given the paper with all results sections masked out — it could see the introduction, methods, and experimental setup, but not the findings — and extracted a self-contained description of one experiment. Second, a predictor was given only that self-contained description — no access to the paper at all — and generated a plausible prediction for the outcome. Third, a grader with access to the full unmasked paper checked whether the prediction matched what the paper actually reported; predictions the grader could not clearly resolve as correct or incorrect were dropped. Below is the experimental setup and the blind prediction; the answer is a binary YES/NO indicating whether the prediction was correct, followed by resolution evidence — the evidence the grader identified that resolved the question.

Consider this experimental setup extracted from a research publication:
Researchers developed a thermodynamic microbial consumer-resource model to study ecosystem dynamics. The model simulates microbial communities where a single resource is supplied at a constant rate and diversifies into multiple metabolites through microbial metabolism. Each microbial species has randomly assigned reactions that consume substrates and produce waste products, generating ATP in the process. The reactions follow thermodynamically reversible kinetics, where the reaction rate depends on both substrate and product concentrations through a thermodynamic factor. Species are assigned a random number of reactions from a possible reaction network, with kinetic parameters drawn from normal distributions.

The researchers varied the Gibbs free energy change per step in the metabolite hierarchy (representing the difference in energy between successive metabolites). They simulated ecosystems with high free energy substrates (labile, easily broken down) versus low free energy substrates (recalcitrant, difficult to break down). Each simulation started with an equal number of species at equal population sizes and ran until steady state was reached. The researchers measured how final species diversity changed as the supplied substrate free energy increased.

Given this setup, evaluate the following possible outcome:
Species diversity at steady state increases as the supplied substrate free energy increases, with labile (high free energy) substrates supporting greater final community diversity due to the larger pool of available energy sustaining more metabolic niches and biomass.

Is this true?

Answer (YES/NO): NO